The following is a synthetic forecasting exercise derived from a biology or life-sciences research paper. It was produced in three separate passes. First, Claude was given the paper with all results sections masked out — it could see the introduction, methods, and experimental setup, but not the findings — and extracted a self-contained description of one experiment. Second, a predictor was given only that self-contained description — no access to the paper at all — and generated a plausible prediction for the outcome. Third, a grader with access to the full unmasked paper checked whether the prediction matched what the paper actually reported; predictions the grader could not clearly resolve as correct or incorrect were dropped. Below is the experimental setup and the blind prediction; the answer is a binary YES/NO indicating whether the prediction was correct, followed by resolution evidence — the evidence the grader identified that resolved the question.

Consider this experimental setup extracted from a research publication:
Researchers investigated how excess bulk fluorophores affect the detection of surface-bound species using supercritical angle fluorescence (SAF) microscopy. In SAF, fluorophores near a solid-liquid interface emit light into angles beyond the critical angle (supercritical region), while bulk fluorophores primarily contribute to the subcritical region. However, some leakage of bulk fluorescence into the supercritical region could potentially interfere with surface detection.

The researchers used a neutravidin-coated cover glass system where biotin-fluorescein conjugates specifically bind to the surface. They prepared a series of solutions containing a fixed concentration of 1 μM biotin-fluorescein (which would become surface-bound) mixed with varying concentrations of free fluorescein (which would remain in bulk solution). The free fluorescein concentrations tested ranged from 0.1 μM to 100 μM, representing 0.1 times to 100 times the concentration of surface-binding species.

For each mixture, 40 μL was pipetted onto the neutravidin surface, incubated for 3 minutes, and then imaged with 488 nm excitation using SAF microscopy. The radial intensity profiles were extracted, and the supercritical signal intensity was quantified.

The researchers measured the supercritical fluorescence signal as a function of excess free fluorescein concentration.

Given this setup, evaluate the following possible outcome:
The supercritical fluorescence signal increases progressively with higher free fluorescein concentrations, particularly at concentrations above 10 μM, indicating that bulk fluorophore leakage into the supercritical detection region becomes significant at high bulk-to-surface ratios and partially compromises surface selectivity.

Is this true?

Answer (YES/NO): YES